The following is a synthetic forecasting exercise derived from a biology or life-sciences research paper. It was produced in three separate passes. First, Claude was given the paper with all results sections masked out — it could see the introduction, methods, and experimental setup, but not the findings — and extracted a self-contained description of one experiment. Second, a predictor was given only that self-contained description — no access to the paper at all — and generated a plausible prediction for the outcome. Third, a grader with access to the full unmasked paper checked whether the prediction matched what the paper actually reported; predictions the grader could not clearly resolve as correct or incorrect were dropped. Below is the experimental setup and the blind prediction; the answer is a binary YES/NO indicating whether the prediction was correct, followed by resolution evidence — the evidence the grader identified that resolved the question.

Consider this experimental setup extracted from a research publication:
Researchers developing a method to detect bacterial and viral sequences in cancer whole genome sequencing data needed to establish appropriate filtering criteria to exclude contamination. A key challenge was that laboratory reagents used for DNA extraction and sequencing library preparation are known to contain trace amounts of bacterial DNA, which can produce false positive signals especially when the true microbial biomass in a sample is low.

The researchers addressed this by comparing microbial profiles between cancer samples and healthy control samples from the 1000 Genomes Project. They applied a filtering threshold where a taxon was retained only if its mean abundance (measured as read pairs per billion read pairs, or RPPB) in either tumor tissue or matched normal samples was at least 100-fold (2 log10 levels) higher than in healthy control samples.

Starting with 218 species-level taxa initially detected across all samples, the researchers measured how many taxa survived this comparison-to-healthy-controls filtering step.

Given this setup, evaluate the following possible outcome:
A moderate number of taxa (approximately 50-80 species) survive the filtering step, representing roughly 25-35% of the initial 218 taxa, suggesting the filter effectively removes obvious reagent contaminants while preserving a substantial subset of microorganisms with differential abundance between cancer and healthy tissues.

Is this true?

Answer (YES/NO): NO